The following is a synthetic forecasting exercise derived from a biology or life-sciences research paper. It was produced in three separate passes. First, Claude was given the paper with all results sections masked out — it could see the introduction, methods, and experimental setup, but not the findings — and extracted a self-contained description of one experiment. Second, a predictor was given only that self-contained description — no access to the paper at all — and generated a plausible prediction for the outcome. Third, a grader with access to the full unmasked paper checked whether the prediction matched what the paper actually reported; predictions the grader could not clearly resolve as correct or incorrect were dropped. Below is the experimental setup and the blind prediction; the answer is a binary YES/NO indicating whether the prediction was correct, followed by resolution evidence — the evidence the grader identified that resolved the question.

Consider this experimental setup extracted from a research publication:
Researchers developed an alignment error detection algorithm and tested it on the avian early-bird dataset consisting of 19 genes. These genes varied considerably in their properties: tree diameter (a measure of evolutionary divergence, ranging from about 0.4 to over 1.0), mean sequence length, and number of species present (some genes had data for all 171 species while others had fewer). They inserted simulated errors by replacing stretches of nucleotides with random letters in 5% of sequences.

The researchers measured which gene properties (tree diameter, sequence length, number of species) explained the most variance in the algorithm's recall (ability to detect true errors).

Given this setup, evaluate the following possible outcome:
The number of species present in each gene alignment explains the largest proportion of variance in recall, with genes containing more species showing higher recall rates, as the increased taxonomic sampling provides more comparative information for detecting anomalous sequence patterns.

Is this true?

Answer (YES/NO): NO